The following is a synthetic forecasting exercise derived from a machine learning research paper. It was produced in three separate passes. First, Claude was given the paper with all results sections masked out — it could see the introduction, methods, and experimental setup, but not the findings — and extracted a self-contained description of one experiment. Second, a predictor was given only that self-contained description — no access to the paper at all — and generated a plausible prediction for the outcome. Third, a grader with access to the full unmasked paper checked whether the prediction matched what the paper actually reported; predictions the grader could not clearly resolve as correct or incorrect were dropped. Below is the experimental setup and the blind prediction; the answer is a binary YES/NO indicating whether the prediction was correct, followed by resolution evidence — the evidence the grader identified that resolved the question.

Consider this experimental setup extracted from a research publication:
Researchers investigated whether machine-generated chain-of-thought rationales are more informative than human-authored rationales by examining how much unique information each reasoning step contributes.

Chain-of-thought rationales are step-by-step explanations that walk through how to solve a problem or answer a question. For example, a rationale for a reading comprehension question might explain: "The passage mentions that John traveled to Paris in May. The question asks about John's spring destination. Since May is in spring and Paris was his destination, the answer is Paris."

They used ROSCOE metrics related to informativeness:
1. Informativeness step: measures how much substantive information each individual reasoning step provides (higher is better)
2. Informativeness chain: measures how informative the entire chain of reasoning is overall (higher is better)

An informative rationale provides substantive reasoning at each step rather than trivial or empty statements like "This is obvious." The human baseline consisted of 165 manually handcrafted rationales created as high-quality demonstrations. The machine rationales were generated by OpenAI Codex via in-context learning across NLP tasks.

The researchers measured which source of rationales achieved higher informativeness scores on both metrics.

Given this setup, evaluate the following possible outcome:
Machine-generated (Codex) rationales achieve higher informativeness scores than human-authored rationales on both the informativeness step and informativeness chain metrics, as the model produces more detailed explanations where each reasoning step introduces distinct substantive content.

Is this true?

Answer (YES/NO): YES